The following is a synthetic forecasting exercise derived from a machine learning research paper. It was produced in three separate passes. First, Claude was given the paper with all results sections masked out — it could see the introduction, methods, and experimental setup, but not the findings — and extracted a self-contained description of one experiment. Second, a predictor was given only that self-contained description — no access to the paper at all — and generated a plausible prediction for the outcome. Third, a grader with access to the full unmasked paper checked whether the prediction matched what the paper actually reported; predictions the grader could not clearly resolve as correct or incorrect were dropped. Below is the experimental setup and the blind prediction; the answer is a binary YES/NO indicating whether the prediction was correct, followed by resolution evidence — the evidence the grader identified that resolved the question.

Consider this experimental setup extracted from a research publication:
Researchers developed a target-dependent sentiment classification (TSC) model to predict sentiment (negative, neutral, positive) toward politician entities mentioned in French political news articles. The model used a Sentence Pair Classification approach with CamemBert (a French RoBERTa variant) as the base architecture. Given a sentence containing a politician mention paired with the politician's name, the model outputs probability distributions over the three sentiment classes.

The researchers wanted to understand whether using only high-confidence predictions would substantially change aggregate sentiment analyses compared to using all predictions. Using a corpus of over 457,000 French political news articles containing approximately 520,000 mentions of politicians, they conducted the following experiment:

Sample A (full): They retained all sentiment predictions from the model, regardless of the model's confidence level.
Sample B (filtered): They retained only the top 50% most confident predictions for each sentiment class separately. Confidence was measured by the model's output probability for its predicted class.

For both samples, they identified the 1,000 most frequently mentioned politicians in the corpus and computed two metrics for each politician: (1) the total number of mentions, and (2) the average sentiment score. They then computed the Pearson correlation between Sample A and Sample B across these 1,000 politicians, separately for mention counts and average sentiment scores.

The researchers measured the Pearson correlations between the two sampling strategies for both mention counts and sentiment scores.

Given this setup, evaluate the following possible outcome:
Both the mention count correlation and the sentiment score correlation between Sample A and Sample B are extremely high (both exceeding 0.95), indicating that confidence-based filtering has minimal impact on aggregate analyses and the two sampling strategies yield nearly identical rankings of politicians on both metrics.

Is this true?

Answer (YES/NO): YES